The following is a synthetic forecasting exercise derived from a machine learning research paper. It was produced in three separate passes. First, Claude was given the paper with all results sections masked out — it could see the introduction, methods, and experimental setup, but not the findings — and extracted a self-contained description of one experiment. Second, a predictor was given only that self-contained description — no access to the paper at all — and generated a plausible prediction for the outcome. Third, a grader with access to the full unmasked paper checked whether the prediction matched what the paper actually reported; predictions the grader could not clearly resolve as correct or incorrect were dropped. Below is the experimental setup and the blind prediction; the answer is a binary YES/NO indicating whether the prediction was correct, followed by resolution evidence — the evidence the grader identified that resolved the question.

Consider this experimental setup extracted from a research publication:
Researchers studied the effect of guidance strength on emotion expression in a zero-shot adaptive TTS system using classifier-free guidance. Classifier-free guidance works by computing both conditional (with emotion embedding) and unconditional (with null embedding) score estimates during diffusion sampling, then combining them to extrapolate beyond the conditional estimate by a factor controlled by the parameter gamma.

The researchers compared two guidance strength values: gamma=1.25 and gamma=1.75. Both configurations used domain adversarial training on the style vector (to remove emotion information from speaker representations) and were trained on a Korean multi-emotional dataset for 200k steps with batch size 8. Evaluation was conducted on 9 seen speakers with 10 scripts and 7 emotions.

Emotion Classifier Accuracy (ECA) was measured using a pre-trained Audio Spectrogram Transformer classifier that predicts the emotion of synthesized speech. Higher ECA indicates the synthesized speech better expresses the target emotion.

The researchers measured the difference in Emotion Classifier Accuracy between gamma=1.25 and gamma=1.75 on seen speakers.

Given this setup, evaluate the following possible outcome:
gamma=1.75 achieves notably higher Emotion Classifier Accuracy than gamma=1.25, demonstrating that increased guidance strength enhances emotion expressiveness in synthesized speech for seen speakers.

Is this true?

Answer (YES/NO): YES